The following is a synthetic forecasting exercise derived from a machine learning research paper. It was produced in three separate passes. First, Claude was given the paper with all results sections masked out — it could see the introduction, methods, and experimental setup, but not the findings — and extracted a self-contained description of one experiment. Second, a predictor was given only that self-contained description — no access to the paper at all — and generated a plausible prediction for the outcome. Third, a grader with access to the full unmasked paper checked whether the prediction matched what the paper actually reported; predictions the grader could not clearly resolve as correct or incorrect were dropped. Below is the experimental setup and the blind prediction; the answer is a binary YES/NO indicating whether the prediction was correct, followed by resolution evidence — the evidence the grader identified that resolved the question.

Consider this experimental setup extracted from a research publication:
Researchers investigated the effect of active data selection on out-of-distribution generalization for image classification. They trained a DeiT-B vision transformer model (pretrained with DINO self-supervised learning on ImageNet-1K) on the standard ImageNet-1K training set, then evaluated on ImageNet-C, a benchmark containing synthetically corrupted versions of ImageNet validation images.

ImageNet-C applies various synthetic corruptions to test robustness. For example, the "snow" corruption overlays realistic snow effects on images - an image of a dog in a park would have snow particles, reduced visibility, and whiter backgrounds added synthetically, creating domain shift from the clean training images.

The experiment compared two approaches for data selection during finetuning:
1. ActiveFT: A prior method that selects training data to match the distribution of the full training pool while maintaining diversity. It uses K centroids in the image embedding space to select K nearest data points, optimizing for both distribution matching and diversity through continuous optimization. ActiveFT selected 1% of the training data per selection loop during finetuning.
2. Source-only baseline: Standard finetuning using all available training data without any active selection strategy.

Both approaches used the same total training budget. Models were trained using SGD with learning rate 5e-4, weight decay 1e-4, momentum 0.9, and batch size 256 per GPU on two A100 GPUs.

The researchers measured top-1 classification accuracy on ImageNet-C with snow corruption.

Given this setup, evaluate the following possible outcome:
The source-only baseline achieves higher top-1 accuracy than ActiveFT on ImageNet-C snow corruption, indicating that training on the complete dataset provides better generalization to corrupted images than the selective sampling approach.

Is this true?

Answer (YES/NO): YES